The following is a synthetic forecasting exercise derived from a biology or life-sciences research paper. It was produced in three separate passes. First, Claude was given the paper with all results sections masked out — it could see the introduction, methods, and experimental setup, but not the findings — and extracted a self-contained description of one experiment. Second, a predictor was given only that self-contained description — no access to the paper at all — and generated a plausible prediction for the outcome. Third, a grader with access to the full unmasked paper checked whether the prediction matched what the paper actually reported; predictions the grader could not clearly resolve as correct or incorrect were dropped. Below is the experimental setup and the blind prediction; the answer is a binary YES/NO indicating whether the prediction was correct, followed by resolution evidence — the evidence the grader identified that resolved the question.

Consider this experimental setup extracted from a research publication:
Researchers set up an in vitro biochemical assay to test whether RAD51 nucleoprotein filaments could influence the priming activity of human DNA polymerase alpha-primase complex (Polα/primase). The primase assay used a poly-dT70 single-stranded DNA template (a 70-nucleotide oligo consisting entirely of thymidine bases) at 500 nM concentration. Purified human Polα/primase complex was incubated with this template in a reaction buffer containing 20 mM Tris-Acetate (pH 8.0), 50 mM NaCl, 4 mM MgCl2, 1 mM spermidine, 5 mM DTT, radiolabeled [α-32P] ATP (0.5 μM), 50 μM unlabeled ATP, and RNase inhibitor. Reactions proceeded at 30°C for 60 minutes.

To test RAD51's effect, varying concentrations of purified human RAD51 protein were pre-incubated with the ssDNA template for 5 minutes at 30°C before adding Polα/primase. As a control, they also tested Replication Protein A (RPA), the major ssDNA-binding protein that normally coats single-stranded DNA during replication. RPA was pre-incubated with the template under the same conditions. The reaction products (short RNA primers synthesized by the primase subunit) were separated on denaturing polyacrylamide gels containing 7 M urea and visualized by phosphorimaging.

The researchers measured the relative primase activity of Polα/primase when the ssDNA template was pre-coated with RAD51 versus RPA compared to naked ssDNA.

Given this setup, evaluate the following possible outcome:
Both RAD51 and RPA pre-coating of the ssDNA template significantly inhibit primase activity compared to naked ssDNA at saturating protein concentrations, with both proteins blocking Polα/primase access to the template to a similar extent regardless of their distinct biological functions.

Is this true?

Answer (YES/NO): NO